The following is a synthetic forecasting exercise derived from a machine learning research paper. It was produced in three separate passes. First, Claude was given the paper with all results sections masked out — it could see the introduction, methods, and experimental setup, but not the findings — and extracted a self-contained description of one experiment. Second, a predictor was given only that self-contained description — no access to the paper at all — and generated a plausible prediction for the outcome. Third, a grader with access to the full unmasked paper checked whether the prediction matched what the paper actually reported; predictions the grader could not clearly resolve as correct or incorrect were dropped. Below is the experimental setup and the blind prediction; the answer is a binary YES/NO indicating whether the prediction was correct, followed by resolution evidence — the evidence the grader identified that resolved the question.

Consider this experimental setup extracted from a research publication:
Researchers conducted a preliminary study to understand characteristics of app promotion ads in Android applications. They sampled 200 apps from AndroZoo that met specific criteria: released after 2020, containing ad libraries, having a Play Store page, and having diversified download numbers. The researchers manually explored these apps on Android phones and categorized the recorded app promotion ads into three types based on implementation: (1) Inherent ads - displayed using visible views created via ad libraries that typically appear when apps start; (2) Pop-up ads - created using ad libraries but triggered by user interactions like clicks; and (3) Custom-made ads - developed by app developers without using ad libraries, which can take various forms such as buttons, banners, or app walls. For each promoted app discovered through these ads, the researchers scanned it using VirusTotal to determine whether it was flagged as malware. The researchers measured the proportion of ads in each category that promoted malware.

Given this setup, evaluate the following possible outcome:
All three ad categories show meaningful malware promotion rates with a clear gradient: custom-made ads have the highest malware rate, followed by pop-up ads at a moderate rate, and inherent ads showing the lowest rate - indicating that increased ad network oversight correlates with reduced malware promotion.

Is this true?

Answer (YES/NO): NO